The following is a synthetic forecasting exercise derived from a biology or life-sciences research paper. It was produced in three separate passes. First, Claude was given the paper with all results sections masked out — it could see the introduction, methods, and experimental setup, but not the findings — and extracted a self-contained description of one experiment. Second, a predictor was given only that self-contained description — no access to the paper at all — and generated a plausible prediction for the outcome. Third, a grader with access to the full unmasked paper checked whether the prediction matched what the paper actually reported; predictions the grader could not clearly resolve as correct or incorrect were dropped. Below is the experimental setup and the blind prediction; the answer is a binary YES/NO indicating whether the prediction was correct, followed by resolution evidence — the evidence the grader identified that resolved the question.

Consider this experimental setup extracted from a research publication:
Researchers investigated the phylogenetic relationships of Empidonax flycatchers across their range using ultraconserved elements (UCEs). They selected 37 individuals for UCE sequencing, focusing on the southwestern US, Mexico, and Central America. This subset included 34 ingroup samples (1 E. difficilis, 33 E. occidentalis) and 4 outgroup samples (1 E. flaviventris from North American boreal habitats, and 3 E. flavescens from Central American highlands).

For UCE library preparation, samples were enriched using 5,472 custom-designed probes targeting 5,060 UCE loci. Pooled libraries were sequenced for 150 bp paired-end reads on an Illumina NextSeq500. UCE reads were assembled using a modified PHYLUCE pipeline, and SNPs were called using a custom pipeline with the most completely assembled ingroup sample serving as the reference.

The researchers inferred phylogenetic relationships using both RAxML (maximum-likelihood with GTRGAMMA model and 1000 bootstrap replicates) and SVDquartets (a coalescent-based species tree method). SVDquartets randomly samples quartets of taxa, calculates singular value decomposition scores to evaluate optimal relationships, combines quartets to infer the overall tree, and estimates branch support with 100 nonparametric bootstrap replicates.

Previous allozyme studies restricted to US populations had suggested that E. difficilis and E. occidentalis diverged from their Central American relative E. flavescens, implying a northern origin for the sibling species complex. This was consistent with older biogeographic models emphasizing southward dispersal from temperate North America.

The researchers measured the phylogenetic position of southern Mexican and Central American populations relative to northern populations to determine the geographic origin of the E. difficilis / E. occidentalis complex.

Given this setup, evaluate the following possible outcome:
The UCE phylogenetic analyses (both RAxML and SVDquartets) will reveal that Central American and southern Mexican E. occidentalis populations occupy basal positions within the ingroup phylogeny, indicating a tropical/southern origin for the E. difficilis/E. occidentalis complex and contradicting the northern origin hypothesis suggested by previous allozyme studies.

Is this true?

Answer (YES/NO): YES